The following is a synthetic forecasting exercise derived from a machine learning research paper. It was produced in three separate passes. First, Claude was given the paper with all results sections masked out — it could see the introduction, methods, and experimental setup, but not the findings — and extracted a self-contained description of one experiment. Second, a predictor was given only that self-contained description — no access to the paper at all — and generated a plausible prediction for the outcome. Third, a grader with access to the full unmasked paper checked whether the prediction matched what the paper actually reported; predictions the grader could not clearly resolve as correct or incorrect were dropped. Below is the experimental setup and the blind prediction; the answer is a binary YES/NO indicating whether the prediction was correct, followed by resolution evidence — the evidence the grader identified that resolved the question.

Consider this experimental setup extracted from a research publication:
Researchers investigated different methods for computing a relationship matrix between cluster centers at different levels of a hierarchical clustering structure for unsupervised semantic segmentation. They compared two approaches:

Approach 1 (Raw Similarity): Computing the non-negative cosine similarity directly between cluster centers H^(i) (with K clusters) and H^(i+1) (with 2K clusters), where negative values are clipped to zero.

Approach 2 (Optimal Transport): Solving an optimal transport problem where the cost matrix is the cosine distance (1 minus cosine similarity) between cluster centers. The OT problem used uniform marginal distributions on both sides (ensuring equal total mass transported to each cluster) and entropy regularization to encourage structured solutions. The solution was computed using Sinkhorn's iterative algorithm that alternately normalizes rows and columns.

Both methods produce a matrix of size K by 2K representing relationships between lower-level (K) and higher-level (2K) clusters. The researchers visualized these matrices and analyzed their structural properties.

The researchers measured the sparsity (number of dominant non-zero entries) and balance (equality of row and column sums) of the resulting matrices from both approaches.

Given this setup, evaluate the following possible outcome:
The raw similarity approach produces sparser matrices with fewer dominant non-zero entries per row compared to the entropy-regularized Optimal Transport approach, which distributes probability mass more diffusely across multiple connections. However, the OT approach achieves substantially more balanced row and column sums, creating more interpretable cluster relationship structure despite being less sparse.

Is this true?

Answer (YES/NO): NO